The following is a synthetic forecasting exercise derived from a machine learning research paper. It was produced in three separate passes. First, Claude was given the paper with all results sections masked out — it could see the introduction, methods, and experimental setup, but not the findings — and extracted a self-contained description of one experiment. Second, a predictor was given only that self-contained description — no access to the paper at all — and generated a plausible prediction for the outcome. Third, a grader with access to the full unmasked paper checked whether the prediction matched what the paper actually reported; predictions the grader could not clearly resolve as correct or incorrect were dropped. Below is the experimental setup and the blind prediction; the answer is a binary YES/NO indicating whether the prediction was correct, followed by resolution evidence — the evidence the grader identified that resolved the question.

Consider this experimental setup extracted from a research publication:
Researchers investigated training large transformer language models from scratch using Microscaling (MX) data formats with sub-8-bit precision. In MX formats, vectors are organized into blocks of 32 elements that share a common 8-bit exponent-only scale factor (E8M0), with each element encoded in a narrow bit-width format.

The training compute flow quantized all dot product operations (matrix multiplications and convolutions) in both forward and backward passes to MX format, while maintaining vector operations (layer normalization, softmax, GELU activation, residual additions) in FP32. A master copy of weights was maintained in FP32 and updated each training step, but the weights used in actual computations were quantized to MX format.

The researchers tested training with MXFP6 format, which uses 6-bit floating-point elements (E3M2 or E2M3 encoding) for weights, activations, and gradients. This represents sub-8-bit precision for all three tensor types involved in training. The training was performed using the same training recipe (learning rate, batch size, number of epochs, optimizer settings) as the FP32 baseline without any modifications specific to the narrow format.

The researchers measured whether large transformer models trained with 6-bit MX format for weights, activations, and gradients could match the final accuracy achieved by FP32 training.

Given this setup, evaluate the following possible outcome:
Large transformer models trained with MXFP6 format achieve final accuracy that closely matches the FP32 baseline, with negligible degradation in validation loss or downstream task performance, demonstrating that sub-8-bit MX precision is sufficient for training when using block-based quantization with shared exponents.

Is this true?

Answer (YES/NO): YES